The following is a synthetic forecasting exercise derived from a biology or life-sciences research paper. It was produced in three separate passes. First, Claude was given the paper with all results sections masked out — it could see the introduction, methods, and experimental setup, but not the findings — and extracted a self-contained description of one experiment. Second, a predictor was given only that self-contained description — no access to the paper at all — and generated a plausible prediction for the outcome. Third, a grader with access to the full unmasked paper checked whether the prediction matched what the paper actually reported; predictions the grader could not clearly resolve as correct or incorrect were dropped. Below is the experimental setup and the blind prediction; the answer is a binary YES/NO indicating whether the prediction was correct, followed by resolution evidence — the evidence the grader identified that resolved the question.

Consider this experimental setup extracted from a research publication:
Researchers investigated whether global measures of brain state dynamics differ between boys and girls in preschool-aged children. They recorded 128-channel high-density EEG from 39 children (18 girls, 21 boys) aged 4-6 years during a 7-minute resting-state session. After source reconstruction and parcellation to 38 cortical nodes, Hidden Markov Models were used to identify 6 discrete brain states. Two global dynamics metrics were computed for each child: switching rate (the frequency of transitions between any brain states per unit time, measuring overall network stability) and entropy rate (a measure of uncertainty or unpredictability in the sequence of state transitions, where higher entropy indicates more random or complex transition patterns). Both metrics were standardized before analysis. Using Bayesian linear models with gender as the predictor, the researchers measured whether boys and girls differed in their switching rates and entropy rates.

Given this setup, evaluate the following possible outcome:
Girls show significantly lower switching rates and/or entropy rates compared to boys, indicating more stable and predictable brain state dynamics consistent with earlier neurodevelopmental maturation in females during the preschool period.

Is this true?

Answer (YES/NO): YES